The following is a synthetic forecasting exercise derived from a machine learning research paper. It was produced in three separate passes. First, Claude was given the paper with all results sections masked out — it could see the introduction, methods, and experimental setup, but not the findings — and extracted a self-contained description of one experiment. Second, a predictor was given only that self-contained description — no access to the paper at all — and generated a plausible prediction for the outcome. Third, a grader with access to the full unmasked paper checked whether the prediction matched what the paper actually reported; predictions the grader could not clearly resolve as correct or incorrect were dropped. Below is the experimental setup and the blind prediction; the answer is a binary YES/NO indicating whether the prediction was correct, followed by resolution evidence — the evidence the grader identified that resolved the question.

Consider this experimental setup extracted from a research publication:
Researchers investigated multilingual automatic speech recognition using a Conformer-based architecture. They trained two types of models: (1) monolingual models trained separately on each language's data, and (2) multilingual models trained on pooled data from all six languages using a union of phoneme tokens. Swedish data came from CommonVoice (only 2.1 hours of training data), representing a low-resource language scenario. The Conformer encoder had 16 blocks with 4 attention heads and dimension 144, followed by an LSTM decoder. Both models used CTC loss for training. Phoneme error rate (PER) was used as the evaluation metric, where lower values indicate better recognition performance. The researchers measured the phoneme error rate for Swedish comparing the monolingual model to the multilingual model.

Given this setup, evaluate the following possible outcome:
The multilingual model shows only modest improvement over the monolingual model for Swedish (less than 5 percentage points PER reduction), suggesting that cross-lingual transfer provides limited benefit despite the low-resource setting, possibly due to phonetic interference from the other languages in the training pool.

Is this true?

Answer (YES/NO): NO